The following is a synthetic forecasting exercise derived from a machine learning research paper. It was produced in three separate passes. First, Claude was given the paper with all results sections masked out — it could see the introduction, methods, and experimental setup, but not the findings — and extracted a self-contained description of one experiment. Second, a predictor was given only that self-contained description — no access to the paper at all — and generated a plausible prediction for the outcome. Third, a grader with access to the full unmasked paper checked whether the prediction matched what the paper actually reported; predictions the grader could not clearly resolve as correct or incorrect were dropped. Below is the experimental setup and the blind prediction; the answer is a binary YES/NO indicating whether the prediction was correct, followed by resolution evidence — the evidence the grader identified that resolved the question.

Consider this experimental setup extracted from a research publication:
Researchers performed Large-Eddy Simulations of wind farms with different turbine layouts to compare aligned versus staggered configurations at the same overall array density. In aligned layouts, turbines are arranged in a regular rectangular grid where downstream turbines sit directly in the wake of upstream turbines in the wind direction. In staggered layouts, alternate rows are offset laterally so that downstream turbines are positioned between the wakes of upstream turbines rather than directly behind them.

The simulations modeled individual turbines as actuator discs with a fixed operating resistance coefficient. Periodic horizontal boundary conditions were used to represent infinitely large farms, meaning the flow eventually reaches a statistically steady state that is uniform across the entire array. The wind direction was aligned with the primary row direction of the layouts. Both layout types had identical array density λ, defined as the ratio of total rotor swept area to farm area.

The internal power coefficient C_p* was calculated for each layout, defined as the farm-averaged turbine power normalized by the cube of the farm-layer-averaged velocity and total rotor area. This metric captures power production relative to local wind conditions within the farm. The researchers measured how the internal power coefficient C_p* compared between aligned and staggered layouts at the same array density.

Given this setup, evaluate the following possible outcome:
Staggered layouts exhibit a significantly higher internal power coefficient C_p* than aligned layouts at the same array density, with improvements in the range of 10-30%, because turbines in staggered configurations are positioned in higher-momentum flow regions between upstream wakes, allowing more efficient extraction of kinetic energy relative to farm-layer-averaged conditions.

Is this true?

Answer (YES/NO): NO